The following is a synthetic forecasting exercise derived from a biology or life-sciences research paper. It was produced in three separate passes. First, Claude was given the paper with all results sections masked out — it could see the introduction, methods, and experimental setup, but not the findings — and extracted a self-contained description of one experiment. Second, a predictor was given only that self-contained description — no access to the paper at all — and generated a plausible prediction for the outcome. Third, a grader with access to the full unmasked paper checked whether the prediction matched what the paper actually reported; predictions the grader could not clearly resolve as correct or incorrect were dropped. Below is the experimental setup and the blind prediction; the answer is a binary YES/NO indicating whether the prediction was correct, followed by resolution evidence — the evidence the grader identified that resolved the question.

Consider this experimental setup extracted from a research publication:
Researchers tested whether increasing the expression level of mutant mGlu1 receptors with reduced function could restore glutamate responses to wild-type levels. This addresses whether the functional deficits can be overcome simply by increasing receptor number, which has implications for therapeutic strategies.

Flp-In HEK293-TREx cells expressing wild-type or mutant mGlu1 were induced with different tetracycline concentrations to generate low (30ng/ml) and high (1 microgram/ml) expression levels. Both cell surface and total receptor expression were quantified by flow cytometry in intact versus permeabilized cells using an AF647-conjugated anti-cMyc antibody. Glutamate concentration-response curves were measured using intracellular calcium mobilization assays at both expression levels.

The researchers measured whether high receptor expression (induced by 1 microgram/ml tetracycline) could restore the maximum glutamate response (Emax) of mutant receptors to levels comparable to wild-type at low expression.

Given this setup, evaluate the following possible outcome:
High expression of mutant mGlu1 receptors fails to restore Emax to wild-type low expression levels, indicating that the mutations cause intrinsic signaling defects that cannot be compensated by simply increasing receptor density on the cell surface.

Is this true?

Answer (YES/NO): NO